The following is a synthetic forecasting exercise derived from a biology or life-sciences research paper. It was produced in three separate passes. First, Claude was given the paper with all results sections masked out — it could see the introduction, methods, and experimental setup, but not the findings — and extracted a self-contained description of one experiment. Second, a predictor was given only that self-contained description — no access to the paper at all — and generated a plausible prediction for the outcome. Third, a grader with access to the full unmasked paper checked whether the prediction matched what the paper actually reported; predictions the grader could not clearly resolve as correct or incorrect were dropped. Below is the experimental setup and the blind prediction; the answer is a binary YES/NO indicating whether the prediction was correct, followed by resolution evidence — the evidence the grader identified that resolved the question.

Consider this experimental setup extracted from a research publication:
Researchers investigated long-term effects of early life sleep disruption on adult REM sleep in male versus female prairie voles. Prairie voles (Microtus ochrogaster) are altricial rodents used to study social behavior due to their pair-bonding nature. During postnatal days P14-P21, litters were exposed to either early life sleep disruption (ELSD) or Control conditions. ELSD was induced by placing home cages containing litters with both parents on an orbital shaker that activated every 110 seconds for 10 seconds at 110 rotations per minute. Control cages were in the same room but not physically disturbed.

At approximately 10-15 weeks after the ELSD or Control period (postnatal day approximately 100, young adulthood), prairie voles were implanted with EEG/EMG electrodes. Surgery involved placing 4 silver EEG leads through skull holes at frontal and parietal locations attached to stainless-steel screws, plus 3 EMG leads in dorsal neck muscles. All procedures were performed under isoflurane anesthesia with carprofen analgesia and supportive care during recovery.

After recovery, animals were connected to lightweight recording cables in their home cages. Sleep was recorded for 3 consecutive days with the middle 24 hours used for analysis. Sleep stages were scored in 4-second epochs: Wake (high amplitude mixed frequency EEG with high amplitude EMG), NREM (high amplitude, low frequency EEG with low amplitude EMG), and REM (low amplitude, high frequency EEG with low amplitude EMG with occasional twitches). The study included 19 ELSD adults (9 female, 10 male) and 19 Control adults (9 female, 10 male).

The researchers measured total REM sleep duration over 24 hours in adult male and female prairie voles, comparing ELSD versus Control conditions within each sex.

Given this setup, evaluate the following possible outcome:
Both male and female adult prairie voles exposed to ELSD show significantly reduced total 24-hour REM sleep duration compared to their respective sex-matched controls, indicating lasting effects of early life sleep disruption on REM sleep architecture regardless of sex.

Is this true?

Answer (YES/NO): NO